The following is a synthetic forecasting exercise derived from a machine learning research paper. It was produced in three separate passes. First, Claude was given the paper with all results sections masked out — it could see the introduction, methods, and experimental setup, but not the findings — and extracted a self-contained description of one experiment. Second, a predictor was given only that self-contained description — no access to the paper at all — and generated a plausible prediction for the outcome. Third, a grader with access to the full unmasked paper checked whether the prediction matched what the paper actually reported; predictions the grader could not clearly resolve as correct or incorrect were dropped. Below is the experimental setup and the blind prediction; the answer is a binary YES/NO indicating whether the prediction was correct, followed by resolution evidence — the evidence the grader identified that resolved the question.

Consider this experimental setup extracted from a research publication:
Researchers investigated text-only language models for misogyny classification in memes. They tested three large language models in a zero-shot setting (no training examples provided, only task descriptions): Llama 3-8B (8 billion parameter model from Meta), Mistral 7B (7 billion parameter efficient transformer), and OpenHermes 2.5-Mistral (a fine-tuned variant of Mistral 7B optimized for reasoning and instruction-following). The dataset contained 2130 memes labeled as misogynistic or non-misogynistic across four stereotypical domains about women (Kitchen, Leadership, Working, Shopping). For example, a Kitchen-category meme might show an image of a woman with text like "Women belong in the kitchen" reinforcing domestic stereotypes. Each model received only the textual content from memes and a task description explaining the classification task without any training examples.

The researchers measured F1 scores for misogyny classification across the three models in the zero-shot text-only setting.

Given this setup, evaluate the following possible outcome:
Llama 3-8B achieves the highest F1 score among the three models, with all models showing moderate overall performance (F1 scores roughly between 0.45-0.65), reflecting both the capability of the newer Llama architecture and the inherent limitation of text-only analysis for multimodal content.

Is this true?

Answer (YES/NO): NO